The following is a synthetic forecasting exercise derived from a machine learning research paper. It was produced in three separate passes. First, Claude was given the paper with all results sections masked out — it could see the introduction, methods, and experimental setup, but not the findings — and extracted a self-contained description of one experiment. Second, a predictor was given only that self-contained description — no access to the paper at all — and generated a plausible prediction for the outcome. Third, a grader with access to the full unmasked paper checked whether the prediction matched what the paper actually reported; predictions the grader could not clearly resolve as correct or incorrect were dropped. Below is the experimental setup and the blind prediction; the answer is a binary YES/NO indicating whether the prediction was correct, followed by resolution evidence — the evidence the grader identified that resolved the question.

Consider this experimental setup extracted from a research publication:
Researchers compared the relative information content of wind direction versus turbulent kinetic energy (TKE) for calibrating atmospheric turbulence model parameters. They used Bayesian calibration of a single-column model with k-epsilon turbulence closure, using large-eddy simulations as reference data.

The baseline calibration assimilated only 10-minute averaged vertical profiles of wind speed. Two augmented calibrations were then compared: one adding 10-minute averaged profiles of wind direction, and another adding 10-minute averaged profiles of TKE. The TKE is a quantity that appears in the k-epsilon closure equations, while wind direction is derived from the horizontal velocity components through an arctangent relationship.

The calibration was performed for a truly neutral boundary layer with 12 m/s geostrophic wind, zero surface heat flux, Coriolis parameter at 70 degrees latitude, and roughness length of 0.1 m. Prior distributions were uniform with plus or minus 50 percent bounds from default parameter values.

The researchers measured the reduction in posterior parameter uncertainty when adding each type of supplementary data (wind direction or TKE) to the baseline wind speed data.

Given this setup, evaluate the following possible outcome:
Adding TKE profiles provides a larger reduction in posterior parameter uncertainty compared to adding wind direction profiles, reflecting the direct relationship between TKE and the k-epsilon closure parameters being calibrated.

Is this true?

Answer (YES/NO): YES